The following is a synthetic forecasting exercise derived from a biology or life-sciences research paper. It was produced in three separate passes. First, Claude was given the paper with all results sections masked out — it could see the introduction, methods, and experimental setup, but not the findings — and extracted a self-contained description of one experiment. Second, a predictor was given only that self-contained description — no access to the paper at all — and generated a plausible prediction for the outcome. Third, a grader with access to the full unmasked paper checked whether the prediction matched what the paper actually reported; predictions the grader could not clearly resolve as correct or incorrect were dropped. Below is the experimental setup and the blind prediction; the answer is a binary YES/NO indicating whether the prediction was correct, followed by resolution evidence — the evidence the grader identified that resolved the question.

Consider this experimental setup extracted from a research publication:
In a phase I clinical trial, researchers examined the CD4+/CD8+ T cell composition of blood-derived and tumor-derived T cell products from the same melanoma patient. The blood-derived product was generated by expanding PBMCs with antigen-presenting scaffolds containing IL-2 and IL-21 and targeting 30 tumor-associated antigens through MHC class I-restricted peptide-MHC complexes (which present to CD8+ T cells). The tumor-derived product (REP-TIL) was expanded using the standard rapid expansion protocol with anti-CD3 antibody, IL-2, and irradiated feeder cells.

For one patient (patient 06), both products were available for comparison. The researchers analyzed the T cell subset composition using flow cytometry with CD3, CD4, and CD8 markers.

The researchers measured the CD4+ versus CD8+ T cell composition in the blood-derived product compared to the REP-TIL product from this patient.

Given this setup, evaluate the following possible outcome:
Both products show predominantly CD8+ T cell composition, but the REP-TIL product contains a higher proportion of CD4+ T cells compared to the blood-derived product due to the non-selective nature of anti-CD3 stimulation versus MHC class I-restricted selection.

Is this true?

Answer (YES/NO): NO